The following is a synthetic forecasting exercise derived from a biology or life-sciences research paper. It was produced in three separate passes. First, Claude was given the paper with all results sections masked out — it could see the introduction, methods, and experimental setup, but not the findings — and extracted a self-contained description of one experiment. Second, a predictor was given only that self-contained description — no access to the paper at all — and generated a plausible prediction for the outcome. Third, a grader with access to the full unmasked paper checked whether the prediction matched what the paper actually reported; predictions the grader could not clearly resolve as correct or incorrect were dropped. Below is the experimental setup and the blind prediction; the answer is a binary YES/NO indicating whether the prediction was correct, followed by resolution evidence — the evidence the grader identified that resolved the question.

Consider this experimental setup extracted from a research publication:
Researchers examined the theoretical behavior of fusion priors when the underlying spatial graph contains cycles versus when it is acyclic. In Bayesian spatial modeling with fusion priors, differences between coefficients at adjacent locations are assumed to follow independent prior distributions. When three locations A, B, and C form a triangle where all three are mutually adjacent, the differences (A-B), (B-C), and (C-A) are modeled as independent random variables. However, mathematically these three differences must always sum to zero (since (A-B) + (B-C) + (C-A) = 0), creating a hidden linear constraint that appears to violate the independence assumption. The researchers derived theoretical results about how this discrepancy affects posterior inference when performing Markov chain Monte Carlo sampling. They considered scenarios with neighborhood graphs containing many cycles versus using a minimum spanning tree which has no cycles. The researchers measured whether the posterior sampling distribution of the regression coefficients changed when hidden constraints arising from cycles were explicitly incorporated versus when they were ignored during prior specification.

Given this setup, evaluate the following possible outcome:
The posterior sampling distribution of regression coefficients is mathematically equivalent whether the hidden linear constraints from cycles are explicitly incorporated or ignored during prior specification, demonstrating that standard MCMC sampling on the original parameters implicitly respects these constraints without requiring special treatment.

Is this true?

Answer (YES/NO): YES